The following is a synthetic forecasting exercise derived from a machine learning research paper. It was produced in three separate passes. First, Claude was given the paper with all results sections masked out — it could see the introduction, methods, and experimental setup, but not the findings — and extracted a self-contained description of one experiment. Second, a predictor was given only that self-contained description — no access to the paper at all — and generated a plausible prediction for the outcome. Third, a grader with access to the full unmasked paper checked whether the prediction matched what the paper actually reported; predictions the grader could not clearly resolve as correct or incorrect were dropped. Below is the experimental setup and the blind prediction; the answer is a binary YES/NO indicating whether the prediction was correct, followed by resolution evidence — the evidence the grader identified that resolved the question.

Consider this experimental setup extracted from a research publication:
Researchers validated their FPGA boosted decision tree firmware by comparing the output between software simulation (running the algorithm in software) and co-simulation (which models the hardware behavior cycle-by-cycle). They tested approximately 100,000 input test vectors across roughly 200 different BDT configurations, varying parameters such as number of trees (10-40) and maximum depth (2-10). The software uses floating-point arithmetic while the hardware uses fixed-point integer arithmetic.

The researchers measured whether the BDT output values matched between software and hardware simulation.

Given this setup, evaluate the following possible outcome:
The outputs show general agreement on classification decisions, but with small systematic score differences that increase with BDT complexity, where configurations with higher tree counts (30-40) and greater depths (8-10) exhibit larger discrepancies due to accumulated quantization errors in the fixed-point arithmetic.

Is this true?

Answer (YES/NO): NO